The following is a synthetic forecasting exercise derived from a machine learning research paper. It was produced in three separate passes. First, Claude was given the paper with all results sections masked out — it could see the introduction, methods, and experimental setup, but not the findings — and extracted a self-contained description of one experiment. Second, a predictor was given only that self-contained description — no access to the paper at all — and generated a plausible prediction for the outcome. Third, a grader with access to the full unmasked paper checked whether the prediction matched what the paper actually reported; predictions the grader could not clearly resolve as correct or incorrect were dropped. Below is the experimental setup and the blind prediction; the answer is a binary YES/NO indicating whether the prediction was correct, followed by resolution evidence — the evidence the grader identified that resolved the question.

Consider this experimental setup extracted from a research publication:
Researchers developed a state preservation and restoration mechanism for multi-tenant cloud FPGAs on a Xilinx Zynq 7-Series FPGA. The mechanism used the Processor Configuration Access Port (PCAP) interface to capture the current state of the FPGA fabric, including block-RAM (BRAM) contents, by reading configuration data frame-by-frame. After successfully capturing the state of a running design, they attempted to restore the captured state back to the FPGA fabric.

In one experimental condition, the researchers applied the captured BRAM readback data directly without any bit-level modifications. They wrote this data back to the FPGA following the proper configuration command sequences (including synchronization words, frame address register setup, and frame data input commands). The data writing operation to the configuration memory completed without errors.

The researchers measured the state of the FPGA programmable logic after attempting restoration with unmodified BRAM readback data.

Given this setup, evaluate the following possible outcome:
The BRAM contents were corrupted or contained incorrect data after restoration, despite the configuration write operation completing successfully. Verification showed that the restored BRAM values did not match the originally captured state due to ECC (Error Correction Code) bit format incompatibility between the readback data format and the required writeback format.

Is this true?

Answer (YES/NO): NO